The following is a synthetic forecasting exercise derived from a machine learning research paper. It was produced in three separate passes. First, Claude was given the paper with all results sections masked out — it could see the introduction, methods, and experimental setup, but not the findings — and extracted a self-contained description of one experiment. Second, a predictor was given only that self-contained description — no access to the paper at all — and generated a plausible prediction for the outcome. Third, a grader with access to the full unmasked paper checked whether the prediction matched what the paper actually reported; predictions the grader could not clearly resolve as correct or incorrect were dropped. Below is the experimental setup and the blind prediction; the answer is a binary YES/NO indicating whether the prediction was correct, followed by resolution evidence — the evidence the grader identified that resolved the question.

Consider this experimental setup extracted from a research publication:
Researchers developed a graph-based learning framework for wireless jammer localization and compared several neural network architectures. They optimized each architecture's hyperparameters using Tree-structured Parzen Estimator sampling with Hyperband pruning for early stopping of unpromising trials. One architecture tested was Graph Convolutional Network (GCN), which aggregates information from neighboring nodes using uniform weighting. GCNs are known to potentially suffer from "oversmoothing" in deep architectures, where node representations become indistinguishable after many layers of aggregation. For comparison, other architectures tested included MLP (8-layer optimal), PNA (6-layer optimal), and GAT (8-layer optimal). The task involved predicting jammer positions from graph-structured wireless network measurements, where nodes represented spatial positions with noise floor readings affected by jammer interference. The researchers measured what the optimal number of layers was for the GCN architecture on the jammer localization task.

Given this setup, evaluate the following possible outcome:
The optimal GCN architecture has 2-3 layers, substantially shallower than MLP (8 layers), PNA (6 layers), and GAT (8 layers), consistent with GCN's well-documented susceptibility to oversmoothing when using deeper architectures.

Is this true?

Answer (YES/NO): YES